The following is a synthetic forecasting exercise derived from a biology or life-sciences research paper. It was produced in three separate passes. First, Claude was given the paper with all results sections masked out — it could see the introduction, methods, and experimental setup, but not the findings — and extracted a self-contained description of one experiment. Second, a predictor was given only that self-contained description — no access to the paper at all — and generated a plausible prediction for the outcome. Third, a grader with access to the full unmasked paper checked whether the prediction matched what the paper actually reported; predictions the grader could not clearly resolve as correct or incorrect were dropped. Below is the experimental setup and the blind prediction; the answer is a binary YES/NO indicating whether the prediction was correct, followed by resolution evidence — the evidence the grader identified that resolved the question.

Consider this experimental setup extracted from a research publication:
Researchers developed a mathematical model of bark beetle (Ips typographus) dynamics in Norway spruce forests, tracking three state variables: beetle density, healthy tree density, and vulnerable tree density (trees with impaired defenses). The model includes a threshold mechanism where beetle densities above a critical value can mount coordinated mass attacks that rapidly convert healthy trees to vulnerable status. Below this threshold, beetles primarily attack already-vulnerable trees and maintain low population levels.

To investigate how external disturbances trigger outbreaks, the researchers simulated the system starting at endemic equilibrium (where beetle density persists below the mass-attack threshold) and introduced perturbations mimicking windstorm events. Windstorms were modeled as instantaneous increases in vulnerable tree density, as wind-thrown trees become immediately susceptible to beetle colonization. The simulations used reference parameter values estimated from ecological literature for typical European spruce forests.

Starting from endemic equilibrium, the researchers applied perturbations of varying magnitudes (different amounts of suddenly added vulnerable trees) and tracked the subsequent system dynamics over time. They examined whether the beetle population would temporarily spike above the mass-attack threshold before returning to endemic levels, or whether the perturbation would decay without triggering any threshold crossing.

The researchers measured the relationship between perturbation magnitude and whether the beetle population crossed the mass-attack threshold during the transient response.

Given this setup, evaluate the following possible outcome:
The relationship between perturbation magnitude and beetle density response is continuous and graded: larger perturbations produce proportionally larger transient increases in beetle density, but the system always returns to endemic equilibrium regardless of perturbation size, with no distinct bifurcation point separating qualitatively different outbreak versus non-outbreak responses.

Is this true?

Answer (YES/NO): YES